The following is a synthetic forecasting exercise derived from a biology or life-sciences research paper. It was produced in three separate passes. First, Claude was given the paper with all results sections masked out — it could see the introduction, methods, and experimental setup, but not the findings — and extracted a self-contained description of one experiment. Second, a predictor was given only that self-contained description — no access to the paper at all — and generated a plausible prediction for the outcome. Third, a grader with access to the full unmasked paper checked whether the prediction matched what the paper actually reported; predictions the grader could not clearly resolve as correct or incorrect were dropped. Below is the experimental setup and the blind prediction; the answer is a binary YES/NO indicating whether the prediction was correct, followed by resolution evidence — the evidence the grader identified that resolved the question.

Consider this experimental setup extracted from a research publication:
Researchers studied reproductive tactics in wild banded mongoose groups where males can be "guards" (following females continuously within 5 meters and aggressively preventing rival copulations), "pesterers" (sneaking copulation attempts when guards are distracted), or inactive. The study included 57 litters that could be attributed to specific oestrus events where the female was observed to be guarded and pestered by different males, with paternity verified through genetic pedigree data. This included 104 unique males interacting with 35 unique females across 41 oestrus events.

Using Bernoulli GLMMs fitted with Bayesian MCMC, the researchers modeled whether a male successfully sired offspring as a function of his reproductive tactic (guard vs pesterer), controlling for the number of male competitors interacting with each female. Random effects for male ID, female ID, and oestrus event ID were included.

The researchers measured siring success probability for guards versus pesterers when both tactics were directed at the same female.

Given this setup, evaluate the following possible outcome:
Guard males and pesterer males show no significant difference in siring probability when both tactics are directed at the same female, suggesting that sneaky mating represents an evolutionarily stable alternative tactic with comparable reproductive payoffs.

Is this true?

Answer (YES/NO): NO